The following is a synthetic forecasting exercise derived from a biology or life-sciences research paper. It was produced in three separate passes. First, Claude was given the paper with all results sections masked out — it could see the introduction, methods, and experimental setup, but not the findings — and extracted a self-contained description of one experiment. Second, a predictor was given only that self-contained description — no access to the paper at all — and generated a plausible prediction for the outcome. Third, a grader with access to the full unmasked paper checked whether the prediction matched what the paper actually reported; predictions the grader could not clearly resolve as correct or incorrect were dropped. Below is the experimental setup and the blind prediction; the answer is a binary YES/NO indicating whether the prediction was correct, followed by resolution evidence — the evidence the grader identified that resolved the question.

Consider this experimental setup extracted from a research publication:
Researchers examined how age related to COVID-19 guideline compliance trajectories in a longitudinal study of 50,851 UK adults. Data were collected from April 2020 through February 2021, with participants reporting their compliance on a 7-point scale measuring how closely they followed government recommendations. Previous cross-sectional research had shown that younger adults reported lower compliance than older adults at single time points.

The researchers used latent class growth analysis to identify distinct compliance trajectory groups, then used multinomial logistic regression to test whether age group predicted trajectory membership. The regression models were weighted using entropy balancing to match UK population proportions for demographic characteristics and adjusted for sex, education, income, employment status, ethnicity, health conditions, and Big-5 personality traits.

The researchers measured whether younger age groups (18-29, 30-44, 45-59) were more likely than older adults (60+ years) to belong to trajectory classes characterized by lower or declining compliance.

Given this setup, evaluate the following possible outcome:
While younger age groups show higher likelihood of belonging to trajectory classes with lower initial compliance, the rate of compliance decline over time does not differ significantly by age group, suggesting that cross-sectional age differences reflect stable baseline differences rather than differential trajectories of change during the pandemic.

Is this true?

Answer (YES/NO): NO